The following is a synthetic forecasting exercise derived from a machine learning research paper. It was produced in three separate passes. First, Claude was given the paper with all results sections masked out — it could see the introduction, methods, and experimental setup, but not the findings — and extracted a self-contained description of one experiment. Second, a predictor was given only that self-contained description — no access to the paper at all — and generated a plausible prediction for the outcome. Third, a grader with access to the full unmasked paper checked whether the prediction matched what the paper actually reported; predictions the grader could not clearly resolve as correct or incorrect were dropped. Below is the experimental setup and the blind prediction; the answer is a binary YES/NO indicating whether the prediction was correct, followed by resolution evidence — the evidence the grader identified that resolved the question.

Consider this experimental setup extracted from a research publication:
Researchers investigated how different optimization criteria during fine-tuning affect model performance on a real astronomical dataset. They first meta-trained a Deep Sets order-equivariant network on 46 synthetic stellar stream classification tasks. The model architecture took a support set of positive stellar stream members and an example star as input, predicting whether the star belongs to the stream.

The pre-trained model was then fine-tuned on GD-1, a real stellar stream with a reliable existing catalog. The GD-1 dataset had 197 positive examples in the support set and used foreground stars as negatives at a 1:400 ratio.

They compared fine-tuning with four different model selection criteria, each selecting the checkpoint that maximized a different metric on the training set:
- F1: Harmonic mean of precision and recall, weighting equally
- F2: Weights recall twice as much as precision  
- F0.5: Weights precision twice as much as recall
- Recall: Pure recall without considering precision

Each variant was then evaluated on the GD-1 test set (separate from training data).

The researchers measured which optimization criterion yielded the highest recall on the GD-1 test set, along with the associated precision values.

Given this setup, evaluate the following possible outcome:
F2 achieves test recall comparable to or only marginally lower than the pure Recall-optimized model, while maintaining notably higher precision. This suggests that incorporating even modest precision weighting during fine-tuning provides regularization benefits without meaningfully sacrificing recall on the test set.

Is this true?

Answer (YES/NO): NO